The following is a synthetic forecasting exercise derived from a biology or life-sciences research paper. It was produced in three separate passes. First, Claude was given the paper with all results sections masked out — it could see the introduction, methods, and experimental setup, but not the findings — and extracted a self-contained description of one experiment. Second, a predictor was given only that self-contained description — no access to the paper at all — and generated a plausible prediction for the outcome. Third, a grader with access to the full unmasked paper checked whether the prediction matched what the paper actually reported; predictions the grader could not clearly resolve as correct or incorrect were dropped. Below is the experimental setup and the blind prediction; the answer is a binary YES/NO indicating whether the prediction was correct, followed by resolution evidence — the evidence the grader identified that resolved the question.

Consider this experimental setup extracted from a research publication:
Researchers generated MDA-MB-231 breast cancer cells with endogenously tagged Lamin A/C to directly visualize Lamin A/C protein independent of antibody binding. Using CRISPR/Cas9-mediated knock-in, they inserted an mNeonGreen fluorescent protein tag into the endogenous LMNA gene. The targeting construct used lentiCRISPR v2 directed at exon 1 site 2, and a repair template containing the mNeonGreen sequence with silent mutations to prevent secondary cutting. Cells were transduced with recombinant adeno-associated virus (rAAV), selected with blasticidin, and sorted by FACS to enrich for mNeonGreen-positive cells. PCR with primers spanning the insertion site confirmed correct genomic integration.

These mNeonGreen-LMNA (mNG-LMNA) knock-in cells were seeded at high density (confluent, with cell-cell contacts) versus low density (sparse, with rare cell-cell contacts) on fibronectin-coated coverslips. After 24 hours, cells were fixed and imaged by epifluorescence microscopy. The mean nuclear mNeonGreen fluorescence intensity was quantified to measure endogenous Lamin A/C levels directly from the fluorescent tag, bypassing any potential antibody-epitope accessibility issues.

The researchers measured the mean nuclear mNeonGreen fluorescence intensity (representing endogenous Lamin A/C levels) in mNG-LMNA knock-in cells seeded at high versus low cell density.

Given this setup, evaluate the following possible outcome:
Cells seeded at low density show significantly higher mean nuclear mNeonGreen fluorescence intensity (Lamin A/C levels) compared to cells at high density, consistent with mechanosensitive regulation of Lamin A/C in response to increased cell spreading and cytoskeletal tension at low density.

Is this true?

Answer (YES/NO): NO